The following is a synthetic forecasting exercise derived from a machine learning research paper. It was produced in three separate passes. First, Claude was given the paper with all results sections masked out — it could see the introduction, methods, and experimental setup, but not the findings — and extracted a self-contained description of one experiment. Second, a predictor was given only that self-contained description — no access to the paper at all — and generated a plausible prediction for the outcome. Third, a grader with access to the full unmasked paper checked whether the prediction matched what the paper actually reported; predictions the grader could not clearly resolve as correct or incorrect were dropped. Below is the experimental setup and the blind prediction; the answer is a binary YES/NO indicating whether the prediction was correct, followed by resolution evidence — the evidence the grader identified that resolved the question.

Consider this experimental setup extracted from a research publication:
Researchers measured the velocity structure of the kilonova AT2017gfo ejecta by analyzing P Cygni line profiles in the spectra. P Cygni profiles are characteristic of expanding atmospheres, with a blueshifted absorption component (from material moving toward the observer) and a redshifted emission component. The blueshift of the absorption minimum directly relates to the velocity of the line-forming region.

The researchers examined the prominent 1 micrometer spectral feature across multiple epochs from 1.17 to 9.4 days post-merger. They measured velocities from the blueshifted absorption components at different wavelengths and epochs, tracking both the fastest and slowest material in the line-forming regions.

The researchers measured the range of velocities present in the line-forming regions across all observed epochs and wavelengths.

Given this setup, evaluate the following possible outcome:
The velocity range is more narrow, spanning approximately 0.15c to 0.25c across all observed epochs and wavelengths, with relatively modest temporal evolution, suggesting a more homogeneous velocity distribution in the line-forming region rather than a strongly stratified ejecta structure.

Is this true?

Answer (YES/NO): NO